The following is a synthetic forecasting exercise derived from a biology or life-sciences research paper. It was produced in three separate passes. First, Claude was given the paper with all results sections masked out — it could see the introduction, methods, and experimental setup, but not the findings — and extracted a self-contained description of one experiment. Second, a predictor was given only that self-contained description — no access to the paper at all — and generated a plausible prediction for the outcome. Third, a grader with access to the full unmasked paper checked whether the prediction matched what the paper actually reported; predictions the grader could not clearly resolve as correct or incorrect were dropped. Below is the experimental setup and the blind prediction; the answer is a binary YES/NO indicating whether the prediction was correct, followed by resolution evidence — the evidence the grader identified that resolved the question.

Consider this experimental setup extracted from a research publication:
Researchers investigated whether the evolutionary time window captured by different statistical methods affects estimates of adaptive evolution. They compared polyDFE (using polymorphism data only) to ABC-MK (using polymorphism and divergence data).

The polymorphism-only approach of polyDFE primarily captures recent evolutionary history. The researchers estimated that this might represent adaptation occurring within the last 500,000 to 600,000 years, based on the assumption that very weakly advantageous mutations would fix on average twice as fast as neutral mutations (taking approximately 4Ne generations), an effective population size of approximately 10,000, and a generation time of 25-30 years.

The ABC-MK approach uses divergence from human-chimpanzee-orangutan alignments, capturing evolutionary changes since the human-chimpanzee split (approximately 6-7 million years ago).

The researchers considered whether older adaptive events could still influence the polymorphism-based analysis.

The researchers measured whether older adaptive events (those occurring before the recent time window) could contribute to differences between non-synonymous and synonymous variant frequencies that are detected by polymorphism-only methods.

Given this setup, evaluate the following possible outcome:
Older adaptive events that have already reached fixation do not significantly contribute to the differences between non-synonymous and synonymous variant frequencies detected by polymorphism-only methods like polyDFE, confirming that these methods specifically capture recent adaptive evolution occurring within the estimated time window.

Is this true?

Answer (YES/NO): NO